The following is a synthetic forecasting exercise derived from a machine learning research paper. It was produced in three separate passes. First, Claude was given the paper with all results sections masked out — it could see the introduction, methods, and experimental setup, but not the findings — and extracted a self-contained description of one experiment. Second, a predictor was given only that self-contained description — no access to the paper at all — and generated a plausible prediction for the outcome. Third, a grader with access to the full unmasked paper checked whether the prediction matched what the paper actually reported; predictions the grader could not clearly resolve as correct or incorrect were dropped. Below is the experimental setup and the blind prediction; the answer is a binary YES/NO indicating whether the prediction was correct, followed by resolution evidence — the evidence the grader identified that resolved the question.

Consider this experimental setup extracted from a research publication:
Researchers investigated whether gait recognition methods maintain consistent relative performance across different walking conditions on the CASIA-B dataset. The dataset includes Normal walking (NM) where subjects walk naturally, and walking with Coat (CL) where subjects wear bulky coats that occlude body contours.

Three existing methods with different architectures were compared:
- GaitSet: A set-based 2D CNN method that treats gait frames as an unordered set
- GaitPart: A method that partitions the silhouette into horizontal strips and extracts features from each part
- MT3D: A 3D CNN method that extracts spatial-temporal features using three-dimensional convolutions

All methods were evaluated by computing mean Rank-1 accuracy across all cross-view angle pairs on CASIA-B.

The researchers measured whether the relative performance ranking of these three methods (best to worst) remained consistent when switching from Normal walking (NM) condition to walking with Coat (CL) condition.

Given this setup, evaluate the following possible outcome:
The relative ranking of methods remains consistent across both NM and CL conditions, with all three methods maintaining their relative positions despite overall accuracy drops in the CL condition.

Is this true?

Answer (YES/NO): YES